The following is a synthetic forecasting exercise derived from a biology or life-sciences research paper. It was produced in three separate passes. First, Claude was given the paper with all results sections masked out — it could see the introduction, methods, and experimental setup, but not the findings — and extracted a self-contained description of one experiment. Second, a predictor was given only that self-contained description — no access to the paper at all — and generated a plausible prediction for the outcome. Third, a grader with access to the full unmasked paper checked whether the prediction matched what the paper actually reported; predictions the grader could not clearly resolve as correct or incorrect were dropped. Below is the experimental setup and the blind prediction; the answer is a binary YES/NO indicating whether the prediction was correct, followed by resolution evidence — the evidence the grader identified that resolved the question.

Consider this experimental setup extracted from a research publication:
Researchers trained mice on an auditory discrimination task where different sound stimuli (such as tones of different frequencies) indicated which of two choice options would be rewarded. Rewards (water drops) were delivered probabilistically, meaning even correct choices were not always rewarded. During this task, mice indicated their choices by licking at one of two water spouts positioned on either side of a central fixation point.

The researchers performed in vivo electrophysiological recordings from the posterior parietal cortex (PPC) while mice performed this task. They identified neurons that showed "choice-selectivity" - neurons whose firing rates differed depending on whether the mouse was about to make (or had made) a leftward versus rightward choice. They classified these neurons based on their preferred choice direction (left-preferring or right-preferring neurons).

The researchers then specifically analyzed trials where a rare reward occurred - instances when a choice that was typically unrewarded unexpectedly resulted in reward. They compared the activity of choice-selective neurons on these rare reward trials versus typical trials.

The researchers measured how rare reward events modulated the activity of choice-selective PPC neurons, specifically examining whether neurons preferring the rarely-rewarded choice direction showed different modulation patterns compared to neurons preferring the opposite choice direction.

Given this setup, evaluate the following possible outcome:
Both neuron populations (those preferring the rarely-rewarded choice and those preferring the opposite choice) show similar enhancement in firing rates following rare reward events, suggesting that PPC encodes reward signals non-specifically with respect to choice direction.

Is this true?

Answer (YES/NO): NO